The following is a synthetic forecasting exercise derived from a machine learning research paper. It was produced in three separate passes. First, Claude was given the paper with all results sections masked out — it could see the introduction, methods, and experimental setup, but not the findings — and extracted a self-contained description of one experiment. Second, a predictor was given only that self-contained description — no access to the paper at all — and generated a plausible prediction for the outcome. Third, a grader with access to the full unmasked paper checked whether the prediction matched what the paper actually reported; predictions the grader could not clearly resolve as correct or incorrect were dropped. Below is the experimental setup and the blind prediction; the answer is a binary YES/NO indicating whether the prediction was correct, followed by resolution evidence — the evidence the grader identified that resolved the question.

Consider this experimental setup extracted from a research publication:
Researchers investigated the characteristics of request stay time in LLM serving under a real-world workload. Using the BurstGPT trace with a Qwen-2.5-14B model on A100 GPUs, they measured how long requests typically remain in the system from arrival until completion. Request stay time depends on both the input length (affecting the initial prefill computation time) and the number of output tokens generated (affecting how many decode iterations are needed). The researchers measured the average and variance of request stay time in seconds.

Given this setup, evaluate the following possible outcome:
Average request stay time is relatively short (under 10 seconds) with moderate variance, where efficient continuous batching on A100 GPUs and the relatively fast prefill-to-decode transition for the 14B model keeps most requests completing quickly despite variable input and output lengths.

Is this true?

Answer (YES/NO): NO